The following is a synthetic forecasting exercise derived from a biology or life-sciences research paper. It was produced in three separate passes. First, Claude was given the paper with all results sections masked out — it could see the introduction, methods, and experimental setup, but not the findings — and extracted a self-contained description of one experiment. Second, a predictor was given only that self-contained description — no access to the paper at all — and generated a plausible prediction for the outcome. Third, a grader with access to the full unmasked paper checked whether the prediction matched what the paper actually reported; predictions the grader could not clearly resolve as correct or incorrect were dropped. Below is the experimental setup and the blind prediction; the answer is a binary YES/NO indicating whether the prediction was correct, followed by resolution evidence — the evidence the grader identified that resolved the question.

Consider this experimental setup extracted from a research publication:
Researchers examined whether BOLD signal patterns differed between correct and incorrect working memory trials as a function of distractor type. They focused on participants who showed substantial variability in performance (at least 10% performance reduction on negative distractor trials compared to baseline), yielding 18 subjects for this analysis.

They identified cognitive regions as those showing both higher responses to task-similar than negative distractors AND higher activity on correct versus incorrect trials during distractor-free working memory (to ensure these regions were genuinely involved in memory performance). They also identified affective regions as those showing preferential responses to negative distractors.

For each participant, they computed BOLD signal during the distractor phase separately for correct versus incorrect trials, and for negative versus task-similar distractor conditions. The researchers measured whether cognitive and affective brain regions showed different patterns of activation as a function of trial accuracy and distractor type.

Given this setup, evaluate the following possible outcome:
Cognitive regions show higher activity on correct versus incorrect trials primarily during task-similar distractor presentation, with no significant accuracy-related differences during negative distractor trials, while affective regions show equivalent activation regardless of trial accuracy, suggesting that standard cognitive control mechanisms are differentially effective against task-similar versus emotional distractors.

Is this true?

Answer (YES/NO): NO